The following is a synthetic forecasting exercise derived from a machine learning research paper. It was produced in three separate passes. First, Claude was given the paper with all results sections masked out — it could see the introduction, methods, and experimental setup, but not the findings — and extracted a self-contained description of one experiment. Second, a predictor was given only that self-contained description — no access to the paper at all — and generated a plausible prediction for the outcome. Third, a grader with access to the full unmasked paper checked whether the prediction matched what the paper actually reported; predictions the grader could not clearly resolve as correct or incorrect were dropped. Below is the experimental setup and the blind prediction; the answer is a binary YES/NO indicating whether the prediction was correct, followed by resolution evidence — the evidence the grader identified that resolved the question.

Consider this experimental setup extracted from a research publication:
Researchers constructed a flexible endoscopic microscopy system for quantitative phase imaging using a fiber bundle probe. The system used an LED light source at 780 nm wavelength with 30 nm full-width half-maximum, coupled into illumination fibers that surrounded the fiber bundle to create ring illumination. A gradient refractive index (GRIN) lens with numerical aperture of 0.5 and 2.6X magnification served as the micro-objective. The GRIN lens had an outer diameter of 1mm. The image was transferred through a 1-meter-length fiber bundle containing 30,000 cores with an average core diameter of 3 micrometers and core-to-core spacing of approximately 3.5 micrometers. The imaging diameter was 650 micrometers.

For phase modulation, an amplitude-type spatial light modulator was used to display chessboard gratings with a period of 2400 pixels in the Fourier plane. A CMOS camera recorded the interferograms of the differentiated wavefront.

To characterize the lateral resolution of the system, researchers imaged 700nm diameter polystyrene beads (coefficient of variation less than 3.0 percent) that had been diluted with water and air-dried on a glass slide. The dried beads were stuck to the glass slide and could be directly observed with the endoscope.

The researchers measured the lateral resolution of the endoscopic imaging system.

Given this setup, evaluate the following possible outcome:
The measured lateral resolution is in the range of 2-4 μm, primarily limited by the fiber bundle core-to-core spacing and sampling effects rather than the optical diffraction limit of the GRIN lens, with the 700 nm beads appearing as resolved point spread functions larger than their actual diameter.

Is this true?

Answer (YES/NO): NO